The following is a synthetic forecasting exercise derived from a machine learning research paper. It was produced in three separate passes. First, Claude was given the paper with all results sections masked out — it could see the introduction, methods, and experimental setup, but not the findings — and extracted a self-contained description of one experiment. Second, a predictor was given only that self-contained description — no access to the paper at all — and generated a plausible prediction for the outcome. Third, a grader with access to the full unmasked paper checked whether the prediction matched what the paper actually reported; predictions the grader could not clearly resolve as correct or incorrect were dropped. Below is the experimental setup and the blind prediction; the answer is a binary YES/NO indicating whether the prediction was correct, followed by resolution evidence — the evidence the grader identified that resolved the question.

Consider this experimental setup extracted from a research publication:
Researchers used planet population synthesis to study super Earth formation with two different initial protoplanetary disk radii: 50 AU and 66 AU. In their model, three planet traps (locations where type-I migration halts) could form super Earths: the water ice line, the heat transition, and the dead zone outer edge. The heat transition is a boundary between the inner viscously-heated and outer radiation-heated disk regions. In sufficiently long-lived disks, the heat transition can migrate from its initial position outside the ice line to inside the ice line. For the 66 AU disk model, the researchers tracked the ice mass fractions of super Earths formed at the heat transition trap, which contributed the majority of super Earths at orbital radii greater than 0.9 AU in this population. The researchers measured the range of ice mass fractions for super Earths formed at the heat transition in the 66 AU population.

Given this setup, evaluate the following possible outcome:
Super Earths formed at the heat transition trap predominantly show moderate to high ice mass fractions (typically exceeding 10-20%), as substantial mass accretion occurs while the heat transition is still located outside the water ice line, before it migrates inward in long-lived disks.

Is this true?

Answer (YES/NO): NO